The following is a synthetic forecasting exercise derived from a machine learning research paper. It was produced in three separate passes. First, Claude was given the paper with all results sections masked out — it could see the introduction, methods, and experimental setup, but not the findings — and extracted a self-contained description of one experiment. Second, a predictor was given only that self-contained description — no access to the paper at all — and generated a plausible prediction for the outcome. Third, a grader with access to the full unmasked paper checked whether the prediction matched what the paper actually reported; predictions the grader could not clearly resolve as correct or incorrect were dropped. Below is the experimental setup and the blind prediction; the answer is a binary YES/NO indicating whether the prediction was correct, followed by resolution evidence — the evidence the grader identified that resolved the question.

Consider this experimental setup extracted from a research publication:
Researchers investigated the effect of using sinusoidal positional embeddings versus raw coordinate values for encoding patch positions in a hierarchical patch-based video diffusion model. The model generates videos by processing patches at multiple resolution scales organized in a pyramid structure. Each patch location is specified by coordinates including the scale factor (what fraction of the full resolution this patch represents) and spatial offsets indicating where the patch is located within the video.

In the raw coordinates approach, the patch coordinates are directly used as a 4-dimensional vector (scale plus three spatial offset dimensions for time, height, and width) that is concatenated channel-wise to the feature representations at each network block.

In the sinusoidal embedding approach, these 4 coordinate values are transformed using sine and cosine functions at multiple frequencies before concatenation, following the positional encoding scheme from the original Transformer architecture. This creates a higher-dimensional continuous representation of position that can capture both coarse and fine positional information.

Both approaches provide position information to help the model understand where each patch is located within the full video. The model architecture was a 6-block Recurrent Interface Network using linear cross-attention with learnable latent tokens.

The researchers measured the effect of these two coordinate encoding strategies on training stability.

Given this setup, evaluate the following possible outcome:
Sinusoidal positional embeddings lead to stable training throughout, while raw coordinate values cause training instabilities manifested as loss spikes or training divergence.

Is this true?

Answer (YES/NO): NO